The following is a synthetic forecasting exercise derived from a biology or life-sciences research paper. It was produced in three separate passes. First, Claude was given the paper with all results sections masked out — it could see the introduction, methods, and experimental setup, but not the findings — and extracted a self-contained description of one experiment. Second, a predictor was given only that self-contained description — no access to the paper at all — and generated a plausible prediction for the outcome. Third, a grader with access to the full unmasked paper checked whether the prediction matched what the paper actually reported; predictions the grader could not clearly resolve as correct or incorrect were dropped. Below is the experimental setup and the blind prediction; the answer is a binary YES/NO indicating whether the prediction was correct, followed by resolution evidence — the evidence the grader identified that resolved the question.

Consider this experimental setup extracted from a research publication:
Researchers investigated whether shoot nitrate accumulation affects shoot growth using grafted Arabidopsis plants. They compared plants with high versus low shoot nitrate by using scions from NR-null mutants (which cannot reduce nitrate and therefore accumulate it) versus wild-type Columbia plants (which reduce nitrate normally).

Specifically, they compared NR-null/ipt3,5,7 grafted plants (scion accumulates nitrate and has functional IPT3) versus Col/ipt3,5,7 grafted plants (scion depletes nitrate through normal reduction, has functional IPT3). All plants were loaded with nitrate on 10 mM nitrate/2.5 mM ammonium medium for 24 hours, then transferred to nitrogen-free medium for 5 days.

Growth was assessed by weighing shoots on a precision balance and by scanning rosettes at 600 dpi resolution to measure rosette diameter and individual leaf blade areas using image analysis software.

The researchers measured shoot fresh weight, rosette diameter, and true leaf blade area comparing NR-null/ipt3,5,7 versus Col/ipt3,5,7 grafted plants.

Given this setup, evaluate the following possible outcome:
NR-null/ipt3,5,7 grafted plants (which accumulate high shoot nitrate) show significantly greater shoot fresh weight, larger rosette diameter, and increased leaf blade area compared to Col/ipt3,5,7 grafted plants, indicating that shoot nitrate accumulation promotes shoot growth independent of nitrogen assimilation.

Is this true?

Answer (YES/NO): NO